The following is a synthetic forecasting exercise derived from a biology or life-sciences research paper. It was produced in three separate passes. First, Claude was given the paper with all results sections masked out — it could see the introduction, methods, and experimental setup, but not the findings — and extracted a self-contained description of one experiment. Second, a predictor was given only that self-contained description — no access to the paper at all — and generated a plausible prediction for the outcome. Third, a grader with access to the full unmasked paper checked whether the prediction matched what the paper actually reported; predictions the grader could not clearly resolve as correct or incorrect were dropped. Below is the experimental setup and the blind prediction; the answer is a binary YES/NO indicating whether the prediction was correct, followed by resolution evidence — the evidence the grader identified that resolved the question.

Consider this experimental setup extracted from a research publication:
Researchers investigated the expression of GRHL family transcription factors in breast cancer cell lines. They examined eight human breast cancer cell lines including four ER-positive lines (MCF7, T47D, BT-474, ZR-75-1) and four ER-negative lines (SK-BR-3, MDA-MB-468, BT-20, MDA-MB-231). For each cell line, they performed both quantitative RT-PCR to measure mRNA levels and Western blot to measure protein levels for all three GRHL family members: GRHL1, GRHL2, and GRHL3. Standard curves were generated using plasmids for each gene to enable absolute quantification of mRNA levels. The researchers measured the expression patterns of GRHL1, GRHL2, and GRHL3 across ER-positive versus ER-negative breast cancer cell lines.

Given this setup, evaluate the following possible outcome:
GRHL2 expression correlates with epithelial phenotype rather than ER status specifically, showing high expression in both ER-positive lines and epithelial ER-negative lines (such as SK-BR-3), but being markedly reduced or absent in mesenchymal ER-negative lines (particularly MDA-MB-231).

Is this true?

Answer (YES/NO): NO